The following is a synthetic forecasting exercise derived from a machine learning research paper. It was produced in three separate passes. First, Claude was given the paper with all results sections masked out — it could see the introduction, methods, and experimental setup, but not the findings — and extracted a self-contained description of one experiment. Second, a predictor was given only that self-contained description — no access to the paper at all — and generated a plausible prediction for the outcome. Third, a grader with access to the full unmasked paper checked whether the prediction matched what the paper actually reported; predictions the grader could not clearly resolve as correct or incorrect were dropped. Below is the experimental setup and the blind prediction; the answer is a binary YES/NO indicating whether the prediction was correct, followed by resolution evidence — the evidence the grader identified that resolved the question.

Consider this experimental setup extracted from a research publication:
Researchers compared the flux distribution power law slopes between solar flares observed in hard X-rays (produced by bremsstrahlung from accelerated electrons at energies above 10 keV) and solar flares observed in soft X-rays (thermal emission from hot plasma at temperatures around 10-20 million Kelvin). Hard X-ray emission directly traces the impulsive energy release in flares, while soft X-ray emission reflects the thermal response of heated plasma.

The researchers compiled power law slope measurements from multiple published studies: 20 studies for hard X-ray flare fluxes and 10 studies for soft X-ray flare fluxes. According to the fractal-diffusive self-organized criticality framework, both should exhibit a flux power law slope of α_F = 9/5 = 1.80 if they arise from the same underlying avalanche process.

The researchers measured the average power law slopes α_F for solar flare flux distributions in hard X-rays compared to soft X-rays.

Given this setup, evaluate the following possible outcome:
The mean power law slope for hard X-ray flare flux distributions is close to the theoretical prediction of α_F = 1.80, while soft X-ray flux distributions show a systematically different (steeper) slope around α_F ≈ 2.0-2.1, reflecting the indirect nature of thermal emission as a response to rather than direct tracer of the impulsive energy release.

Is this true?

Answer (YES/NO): NO